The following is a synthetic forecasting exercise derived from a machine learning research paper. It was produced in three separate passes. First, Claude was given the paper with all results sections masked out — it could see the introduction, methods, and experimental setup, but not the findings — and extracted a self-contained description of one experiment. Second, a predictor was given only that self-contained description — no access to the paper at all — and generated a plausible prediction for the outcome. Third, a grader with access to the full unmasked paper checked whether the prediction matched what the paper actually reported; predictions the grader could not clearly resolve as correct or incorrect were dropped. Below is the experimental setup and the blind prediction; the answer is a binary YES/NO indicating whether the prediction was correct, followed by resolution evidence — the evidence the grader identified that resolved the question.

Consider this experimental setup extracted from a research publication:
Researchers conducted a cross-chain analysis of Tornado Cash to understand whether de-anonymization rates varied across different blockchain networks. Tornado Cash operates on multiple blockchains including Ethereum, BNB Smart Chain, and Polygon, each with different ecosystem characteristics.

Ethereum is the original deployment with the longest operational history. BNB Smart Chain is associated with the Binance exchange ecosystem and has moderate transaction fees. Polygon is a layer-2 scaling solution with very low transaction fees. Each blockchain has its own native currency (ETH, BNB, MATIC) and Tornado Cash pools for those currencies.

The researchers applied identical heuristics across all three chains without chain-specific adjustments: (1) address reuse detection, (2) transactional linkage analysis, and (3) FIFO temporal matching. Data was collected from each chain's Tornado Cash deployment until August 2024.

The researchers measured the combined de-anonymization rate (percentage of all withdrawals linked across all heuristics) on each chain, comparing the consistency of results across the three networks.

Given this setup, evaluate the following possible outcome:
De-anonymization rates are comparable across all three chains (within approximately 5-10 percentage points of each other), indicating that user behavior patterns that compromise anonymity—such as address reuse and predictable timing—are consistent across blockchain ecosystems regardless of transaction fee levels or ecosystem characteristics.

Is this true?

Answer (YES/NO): NO